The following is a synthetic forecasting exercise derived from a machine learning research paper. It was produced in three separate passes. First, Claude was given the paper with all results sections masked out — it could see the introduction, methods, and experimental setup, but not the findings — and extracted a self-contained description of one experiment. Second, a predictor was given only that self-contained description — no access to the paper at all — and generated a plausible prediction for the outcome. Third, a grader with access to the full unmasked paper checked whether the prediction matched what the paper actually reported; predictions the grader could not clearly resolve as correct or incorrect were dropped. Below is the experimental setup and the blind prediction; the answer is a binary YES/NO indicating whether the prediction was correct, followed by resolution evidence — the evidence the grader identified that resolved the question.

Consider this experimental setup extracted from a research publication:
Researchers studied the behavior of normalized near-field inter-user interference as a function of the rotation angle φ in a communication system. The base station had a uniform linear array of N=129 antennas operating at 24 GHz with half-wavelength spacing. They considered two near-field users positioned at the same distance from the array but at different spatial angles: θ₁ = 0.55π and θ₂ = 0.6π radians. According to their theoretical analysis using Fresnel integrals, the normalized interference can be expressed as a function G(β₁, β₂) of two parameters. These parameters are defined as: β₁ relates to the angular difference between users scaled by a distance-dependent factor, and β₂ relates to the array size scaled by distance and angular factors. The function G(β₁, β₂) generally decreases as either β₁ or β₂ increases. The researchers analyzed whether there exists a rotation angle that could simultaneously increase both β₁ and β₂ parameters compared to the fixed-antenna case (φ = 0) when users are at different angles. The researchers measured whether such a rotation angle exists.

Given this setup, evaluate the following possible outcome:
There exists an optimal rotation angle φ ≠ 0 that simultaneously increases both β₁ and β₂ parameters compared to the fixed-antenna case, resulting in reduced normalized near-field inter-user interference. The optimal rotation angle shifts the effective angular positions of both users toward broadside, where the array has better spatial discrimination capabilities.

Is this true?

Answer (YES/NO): NO